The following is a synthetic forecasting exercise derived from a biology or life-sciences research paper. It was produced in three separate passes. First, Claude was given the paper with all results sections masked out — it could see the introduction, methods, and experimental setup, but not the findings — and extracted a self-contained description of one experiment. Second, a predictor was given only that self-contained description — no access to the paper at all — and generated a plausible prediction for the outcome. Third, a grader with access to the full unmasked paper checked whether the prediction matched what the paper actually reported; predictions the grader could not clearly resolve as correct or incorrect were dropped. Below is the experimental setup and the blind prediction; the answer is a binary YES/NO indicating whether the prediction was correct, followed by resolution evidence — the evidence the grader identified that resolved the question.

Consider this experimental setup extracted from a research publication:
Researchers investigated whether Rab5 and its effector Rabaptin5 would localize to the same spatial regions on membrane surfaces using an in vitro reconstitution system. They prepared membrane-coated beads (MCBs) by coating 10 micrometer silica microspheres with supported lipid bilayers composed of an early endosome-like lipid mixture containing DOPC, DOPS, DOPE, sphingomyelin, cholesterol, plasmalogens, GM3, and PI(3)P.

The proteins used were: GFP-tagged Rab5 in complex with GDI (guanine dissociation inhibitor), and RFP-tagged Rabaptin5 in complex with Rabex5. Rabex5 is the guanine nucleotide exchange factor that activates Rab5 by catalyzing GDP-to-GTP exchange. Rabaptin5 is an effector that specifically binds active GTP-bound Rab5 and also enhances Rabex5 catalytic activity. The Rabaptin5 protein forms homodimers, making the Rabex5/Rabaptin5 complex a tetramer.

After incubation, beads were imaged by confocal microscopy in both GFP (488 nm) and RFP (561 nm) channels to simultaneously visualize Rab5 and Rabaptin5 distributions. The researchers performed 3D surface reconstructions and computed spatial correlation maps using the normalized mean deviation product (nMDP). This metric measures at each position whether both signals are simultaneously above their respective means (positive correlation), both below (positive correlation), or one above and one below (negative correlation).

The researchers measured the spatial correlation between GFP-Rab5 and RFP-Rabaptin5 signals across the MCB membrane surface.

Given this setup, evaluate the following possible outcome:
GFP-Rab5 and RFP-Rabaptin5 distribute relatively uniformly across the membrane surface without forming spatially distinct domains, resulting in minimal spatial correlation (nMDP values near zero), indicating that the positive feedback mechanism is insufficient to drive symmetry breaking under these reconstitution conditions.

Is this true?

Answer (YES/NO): NO